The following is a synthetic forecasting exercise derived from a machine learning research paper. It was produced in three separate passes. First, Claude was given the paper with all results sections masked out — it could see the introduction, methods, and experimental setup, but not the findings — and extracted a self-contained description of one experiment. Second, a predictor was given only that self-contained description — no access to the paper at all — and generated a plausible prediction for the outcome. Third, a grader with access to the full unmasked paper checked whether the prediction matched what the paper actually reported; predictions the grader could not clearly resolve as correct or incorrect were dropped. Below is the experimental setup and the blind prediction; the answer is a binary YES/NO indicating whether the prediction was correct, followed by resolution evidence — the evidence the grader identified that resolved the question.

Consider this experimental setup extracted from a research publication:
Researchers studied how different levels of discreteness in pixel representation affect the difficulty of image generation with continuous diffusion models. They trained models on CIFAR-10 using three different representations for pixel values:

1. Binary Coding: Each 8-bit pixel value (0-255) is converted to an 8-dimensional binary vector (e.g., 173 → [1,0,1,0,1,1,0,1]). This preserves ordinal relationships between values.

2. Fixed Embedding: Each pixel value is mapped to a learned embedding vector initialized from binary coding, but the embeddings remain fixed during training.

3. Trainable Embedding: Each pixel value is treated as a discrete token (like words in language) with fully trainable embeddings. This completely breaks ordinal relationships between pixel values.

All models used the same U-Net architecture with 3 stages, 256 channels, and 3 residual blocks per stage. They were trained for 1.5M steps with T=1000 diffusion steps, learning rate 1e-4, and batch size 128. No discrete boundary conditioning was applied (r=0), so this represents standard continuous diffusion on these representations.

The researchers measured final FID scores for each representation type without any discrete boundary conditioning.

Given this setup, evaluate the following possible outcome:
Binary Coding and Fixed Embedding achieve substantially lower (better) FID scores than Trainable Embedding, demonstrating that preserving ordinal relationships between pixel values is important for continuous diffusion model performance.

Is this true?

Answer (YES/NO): YES